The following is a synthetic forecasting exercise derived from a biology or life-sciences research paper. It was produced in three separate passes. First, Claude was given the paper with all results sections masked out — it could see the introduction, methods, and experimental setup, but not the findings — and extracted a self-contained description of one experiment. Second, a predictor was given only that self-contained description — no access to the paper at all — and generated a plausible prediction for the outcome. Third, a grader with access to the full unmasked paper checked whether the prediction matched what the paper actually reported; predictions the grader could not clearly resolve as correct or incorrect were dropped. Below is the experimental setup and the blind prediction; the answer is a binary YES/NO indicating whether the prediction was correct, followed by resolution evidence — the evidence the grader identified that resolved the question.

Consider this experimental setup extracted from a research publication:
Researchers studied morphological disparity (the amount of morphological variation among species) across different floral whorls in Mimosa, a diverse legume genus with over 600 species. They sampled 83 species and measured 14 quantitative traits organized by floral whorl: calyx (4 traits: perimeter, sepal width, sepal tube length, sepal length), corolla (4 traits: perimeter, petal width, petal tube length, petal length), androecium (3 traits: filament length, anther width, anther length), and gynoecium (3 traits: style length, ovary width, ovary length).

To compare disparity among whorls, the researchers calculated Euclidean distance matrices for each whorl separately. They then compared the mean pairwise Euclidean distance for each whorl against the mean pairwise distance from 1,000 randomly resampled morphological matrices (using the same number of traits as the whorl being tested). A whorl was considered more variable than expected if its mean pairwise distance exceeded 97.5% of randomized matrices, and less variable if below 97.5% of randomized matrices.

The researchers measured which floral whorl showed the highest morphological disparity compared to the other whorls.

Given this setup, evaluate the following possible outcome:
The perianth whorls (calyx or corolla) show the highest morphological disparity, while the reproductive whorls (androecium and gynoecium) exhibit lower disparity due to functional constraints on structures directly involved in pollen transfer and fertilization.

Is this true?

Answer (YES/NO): YES